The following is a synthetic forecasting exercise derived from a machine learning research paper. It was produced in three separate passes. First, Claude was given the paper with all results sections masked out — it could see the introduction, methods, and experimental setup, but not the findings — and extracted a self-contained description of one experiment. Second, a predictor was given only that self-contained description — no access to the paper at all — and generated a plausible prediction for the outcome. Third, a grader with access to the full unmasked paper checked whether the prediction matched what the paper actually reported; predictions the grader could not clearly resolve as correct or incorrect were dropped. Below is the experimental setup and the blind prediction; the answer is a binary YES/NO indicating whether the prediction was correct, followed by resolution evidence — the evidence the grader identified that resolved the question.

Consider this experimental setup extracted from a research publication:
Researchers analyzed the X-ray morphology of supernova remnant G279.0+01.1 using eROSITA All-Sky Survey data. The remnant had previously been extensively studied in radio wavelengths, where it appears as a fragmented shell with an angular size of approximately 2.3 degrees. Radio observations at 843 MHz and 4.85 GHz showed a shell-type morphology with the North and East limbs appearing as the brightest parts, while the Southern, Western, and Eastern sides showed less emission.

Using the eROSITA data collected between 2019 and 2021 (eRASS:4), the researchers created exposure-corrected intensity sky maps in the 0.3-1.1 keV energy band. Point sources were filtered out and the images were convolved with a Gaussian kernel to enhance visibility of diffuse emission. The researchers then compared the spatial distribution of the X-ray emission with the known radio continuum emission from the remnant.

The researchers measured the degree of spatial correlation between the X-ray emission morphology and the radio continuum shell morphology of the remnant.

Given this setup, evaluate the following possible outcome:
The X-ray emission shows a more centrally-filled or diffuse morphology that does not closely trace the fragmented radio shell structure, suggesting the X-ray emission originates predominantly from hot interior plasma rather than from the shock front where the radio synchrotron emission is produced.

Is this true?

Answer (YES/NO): NO